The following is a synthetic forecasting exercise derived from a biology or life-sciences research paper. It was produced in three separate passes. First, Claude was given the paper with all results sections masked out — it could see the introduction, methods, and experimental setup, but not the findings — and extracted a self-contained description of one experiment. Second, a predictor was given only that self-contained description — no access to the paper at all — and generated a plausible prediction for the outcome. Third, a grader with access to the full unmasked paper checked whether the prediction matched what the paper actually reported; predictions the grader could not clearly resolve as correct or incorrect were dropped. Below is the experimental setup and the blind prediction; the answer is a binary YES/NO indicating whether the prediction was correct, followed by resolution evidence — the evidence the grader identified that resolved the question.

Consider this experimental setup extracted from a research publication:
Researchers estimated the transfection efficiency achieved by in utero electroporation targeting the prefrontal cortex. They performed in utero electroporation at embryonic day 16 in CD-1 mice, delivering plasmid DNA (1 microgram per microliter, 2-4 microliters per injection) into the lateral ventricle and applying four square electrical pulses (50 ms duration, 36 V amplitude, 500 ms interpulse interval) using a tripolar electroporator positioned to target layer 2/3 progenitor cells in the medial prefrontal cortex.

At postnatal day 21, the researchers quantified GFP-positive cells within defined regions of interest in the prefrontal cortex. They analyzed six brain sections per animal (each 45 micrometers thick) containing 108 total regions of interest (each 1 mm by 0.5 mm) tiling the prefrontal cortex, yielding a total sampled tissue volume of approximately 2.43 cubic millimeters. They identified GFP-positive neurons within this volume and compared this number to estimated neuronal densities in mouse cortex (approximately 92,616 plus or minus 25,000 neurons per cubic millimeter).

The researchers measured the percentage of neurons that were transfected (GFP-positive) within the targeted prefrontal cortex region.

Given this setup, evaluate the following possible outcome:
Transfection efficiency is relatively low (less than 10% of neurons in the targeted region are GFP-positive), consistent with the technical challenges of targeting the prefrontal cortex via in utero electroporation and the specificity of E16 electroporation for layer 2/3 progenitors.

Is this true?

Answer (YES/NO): YES